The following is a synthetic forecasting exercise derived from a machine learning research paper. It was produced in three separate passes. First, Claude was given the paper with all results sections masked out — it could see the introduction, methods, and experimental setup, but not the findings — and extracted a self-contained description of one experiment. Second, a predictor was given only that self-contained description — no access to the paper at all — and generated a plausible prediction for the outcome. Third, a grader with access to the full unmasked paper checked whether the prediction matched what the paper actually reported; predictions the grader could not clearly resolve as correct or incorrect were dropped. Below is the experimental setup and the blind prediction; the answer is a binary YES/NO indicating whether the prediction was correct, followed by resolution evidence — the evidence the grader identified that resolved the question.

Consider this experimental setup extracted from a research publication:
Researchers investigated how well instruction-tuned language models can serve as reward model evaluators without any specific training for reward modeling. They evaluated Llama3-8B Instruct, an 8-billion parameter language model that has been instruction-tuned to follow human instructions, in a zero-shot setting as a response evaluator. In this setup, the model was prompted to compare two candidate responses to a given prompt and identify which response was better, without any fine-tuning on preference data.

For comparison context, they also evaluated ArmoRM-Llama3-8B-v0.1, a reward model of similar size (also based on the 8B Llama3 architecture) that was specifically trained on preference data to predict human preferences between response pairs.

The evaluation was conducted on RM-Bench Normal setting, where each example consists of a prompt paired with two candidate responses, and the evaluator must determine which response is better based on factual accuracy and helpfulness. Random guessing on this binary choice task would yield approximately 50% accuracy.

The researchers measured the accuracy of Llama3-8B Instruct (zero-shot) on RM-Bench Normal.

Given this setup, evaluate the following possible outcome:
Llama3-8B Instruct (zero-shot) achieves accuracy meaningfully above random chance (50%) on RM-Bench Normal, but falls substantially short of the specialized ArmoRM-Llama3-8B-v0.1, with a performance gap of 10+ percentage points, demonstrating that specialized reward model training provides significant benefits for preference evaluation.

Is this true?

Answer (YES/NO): NO